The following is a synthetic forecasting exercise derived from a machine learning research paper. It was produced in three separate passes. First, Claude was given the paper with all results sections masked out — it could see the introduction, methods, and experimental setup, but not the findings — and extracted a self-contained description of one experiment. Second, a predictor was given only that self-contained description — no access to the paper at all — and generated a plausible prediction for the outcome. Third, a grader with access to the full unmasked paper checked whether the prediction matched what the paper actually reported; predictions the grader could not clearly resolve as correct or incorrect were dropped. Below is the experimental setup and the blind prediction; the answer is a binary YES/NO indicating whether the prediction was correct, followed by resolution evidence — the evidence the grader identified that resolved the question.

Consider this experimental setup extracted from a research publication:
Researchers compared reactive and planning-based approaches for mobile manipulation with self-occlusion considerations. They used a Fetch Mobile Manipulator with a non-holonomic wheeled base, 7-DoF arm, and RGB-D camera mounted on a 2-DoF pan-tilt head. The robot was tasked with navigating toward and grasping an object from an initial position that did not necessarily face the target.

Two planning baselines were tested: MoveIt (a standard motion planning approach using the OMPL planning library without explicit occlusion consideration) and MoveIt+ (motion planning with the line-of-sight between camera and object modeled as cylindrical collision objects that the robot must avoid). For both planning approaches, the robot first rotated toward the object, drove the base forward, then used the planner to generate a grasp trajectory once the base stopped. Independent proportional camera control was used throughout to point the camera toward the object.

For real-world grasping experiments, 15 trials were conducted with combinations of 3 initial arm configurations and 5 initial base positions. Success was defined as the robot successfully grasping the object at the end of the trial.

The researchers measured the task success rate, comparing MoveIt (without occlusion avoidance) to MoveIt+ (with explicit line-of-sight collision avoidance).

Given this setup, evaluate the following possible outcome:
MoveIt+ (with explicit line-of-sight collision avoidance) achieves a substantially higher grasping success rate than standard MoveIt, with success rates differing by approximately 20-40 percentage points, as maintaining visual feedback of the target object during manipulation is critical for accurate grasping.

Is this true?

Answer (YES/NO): NO